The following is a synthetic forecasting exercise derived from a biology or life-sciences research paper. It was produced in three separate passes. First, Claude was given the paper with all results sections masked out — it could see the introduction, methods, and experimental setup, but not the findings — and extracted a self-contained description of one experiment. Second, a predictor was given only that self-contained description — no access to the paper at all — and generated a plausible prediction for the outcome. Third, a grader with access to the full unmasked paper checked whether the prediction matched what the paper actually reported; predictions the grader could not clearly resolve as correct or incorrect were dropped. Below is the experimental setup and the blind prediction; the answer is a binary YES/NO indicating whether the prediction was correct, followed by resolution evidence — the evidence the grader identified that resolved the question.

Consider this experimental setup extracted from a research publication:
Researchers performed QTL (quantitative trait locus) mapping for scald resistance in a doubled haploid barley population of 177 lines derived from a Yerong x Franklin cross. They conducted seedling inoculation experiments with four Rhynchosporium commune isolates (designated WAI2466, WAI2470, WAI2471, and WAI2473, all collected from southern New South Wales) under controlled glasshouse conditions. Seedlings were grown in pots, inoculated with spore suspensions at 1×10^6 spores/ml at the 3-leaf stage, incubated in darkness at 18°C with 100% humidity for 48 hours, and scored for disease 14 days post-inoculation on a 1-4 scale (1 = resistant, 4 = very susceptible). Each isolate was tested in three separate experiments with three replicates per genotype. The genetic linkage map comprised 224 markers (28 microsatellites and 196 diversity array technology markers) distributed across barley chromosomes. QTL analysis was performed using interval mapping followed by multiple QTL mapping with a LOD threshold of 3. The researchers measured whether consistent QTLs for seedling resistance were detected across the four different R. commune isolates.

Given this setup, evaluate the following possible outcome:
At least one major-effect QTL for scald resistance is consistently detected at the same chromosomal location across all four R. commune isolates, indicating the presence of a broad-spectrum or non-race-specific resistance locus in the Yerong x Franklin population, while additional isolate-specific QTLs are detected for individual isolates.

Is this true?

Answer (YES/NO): NO